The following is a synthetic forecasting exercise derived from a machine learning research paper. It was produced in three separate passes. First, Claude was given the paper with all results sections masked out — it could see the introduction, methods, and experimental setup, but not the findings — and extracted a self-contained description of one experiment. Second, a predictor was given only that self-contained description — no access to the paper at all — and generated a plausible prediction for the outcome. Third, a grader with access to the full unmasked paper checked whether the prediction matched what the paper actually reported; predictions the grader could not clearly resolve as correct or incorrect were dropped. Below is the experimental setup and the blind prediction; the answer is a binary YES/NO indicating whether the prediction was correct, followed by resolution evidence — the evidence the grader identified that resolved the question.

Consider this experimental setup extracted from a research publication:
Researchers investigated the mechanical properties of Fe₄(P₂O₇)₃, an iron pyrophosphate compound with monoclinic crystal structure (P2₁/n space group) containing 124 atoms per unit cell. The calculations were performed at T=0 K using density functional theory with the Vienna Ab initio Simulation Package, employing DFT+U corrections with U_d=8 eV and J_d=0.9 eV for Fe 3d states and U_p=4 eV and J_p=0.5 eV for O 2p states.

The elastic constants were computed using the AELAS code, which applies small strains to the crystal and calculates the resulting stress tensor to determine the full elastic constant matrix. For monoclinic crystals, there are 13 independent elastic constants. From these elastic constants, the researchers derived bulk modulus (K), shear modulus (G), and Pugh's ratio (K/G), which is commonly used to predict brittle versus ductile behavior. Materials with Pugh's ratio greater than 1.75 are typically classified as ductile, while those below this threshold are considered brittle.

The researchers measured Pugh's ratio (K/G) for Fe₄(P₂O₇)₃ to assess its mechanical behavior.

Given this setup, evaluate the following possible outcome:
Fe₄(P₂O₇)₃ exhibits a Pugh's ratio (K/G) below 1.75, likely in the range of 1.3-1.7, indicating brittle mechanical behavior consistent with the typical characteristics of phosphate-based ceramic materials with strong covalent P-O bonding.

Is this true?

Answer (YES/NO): NO